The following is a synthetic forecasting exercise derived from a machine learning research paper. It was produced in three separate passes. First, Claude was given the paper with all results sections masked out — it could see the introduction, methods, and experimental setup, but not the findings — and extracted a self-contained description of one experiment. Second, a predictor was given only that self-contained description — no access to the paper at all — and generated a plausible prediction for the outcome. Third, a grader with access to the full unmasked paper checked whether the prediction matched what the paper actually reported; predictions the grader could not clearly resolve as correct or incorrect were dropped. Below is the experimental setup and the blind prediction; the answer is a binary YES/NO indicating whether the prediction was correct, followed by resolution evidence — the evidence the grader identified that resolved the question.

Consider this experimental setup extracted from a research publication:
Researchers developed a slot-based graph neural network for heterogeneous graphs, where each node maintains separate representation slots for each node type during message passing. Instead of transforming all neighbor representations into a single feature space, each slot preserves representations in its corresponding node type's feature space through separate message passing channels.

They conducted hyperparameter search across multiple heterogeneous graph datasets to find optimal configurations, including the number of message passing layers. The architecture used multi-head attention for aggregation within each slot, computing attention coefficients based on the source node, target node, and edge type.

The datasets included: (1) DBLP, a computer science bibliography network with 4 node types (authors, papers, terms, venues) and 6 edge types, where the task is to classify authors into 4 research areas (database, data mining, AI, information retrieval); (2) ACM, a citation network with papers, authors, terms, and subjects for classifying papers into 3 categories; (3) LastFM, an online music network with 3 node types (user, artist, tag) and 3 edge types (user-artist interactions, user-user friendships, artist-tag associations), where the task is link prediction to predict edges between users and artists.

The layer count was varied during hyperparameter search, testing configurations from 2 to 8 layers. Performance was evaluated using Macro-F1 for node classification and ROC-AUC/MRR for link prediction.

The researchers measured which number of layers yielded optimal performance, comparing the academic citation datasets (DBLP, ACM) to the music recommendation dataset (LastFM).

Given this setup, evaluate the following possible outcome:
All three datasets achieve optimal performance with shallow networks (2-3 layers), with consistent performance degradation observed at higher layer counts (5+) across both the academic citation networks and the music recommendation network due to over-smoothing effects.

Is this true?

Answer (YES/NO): NO